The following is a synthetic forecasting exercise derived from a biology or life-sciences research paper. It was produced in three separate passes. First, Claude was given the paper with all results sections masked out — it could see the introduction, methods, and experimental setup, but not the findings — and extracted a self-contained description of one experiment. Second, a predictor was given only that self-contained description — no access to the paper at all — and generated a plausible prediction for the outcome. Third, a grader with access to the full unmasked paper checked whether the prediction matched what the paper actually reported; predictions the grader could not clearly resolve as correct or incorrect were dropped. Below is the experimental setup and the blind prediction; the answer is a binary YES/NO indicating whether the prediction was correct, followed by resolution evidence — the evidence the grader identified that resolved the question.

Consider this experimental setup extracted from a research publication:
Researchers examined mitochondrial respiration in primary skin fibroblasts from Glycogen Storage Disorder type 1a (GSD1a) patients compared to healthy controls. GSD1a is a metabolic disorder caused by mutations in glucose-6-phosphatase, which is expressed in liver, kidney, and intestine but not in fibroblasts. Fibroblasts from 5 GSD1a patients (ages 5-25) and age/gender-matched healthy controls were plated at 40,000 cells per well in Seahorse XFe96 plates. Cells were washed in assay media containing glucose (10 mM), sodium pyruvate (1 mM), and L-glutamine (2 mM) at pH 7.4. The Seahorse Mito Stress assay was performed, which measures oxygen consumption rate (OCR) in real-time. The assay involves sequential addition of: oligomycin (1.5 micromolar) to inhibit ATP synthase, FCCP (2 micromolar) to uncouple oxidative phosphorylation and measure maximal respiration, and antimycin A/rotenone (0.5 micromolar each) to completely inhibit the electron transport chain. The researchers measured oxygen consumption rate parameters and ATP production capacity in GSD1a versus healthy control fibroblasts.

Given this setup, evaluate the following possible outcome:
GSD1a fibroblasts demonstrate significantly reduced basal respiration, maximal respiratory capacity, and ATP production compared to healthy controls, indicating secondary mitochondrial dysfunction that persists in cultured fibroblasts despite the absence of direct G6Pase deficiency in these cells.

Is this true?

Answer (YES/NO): YES